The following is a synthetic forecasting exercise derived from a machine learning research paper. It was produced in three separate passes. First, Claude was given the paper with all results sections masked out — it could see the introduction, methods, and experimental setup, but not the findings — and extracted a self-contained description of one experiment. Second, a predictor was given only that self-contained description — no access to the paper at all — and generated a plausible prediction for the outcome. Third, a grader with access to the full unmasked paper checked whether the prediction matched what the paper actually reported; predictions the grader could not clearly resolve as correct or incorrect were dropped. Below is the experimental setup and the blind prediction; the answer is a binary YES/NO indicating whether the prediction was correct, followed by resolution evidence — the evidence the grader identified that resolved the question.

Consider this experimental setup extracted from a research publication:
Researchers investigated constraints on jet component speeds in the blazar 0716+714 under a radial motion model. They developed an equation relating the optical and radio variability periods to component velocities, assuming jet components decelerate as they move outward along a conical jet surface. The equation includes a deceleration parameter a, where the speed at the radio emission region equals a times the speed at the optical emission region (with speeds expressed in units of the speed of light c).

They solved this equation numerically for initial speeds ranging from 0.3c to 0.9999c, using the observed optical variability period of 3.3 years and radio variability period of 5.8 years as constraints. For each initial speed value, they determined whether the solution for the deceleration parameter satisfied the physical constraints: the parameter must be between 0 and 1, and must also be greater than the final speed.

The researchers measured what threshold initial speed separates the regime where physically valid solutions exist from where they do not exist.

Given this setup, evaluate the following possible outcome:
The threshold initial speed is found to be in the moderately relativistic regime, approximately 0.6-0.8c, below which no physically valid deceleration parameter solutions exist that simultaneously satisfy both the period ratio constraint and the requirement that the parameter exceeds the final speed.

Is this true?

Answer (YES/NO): NO